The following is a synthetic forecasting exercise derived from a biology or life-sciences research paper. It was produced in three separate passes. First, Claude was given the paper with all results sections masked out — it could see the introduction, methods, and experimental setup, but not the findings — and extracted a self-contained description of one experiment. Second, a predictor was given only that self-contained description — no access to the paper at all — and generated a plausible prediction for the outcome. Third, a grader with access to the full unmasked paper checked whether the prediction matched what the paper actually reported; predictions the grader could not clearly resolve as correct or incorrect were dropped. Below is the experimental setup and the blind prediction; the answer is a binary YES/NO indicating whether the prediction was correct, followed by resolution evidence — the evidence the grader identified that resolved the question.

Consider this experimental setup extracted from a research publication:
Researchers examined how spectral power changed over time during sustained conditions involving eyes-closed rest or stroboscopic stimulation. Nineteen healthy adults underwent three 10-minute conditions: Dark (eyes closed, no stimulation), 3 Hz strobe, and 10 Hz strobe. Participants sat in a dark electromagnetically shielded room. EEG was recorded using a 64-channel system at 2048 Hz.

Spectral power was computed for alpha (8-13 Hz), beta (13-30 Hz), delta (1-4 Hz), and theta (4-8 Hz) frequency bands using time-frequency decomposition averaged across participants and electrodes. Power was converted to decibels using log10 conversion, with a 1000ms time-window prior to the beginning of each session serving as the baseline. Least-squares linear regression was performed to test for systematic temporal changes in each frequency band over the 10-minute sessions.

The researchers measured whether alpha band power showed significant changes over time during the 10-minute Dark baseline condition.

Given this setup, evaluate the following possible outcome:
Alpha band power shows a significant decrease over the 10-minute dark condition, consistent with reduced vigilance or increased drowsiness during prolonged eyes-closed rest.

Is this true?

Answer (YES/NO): YES